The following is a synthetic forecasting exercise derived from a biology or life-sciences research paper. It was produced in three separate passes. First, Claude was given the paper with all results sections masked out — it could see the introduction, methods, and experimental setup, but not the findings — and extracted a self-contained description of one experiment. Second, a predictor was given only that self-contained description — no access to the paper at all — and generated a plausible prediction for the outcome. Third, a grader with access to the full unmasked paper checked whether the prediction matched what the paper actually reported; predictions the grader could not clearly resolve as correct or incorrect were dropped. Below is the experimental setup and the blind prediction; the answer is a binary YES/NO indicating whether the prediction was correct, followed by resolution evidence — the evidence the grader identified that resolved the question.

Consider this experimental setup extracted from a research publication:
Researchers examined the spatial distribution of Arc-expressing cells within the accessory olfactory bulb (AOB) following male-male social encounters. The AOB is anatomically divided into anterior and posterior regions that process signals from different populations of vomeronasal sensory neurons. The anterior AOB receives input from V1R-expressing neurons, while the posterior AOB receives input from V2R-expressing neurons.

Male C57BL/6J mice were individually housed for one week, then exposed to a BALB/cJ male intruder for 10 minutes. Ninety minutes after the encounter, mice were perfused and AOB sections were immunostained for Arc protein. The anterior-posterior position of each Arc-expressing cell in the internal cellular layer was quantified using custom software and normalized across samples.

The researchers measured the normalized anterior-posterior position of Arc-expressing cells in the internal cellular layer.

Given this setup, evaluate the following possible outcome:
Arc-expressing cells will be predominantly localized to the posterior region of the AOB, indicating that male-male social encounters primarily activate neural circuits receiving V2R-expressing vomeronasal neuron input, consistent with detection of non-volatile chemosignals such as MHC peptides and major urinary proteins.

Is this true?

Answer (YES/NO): YES